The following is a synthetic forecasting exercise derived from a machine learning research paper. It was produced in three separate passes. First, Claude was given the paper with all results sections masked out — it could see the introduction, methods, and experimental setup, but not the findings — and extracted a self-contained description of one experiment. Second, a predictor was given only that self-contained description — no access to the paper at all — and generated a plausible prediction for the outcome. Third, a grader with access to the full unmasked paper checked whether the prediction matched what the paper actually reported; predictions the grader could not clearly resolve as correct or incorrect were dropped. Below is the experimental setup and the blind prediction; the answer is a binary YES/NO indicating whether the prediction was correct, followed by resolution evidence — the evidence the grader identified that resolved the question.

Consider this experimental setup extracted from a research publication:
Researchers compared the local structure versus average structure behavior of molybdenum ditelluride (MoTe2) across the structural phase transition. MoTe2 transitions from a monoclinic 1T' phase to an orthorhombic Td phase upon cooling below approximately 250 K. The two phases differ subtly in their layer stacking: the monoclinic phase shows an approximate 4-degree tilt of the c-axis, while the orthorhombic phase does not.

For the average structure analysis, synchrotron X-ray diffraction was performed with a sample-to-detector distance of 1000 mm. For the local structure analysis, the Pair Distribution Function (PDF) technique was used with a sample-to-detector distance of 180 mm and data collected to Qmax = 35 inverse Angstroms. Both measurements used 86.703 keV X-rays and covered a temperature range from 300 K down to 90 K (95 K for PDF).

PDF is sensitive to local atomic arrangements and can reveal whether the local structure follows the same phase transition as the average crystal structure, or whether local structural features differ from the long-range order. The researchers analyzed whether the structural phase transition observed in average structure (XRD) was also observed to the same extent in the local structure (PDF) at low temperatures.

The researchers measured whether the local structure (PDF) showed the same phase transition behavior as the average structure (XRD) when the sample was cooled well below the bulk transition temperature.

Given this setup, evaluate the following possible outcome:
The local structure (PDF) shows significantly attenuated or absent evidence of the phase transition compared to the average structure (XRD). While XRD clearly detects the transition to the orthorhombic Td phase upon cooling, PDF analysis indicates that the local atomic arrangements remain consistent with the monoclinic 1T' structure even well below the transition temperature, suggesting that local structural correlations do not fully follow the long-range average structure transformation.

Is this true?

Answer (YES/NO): YES